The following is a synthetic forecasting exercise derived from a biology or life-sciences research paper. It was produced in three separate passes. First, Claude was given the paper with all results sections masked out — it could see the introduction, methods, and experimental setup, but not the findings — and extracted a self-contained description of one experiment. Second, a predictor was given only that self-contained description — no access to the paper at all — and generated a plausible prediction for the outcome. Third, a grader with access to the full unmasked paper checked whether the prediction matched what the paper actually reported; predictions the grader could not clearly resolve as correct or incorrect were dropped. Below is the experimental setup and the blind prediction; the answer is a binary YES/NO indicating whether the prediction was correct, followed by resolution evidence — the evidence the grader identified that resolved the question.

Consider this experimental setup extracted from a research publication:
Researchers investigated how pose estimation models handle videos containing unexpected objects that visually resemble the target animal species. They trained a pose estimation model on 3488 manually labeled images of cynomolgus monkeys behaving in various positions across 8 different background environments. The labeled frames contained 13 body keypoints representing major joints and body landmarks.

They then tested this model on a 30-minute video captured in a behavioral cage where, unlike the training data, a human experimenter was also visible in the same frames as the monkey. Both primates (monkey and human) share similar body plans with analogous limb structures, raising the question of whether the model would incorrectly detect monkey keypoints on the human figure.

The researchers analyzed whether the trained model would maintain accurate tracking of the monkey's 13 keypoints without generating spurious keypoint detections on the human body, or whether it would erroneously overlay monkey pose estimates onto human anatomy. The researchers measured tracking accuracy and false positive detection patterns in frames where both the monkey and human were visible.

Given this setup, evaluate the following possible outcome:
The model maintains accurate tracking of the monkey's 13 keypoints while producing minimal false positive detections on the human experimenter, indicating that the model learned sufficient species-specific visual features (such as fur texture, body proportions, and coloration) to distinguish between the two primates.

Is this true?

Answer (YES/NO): YES